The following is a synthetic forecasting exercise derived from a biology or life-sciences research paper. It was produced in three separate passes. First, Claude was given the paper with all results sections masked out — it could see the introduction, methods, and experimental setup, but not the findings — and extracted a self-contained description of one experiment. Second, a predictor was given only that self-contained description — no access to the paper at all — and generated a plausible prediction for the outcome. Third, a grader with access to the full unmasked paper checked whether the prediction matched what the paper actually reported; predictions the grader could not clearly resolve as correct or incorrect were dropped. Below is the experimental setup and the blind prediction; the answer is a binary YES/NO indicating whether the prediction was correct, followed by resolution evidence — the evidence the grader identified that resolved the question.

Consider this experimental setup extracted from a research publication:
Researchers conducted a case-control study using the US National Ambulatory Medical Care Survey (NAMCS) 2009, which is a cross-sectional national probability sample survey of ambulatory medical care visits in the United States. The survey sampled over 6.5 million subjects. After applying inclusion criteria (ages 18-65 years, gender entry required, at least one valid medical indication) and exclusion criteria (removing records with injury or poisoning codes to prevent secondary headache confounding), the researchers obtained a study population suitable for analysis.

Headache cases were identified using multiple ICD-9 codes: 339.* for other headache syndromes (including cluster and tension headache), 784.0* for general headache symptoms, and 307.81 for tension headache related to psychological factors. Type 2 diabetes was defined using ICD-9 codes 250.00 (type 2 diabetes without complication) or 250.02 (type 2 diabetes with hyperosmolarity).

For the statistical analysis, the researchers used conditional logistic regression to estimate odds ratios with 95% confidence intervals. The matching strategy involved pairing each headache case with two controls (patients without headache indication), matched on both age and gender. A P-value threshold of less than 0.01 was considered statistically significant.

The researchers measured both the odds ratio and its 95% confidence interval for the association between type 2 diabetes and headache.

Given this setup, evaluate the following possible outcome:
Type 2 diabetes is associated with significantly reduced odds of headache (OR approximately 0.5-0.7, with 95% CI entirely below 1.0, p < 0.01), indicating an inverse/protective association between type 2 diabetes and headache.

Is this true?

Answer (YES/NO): NO